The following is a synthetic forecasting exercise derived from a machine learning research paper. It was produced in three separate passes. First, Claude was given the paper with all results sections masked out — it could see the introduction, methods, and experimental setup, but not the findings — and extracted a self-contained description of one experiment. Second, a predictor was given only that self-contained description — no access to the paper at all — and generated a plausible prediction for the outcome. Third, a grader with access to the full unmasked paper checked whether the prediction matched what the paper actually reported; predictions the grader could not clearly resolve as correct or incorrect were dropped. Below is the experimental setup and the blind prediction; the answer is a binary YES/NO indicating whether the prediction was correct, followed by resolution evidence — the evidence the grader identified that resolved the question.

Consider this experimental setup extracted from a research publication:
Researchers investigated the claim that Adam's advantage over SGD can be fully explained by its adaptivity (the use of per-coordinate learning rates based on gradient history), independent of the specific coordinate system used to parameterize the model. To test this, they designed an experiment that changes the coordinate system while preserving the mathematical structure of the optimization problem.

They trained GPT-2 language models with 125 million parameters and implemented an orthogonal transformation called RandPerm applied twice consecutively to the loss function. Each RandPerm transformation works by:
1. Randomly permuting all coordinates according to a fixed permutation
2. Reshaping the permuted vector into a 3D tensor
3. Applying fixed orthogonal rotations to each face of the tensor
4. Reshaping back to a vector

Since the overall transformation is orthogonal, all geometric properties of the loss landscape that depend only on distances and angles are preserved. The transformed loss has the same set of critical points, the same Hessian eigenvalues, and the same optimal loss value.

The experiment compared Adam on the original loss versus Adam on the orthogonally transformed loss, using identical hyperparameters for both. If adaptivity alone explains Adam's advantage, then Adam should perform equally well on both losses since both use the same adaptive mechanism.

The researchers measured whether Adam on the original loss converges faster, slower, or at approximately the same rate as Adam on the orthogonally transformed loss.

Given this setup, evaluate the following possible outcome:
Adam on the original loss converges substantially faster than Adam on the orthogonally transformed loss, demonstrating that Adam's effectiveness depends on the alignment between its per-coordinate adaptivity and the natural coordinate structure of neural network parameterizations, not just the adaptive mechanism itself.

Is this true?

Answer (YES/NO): YES